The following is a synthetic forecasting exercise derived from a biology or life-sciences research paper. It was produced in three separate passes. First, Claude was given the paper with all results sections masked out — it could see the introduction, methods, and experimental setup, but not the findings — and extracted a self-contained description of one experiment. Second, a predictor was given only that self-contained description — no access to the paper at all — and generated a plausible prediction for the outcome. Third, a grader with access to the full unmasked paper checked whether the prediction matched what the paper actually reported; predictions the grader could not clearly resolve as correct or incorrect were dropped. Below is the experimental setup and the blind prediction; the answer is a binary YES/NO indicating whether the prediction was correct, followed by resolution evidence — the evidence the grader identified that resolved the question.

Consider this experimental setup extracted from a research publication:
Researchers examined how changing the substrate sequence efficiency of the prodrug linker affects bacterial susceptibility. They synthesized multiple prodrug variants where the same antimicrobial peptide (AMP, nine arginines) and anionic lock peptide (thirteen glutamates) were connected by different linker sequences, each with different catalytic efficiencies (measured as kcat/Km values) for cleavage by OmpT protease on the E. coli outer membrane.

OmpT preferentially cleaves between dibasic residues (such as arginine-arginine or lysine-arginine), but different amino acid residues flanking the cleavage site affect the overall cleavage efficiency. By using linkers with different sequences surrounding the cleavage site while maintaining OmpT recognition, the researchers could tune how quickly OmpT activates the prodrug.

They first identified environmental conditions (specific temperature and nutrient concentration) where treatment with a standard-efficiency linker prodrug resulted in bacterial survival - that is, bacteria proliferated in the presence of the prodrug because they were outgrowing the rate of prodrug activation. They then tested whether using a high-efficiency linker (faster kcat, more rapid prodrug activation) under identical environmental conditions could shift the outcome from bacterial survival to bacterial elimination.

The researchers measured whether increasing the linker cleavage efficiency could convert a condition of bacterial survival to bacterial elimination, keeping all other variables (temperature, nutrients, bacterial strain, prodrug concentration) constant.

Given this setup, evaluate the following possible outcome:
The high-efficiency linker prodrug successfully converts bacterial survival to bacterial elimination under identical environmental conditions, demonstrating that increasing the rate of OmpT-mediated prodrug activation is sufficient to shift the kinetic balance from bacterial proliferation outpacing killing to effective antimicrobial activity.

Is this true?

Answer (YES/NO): YES